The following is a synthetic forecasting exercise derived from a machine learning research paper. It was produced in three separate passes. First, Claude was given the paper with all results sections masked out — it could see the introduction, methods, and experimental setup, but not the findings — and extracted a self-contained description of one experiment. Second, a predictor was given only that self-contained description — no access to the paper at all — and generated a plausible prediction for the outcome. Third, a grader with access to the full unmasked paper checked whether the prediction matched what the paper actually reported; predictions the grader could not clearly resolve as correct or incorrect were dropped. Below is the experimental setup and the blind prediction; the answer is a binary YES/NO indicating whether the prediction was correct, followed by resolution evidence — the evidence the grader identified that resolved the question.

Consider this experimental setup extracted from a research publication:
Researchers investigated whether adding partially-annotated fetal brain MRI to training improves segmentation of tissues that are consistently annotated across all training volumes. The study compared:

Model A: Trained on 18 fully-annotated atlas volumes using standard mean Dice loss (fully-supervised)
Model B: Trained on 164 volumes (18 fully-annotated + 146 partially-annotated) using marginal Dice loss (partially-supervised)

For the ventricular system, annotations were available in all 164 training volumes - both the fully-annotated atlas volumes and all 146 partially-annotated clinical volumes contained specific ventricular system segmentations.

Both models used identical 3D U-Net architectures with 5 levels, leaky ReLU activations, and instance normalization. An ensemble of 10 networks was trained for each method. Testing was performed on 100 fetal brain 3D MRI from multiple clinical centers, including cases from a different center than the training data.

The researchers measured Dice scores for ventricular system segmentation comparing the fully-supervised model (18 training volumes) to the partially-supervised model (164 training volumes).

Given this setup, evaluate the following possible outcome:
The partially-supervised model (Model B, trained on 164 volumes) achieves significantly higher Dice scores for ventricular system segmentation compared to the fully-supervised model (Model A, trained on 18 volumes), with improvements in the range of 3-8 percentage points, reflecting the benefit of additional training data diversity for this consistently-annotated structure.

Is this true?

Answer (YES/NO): NO